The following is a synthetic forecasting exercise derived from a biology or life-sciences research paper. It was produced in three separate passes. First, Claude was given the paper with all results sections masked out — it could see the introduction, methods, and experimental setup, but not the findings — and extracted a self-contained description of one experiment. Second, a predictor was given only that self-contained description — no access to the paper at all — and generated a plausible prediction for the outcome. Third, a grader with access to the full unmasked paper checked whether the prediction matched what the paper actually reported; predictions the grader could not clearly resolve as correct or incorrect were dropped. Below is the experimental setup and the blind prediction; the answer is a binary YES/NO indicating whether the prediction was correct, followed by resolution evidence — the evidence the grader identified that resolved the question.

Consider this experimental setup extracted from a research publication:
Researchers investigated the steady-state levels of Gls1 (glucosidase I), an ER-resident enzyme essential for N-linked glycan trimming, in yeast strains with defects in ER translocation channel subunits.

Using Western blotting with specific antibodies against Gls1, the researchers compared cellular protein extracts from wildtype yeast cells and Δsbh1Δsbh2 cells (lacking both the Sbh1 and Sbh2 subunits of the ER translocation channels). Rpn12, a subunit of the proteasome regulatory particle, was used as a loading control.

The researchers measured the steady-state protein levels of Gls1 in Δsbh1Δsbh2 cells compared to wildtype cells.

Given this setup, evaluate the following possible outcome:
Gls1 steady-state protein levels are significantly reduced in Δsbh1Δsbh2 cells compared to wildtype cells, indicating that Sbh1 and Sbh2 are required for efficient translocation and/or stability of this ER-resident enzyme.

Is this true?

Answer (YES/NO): YES